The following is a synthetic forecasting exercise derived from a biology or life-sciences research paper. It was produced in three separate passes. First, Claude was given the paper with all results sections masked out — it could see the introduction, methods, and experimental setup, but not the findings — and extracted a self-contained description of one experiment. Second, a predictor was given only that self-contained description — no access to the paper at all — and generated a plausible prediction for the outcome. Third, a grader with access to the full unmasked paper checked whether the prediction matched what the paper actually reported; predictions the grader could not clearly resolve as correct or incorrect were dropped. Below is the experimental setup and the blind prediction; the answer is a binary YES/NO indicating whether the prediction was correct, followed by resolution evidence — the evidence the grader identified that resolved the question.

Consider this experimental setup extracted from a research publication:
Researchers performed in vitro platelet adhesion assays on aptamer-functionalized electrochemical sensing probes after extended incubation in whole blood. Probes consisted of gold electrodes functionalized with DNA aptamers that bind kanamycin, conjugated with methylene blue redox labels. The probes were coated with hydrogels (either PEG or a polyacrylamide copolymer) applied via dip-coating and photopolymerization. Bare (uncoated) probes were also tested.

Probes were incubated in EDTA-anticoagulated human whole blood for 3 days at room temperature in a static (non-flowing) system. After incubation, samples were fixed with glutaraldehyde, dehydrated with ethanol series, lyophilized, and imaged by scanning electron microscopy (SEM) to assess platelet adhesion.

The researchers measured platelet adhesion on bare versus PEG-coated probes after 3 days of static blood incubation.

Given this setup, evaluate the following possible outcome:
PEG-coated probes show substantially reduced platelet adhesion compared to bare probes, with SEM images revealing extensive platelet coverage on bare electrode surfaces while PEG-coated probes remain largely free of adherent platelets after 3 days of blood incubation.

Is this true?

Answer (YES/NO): NO